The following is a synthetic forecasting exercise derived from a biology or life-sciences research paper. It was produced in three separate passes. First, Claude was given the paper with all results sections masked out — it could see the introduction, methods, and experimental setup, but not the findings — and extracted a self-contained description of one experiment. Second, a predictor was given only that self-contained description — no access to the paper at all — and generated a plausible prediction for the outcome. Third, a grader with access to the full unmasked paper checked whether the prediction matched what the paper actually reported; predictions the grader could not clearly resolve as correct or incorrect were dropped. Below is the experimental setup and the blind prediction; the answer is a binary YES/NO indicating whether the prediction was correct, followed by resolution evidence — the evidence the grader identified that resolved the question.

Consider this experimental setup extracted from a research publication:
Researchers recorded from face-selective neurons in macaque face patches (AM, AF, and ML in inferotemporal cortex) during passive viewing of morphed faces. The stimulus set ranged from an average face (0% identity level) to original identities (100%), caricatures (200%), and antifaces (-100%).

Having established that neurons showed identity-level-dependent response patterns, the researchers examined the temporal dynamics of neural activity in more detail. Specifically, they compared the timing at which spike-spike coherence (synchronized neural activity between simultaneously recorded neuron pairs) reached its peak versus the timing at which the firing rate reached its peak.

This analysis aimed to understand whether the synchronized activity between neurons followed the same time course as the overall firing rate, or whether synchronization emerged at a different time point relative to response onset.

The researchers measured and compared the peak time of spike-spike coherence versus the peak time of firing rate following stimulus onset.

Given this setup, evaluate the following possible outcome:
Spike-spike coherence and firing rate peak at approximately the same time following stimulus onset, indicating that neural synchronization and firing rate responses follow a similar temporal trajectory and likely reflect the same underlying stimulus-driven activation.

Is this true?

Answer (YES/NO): NO